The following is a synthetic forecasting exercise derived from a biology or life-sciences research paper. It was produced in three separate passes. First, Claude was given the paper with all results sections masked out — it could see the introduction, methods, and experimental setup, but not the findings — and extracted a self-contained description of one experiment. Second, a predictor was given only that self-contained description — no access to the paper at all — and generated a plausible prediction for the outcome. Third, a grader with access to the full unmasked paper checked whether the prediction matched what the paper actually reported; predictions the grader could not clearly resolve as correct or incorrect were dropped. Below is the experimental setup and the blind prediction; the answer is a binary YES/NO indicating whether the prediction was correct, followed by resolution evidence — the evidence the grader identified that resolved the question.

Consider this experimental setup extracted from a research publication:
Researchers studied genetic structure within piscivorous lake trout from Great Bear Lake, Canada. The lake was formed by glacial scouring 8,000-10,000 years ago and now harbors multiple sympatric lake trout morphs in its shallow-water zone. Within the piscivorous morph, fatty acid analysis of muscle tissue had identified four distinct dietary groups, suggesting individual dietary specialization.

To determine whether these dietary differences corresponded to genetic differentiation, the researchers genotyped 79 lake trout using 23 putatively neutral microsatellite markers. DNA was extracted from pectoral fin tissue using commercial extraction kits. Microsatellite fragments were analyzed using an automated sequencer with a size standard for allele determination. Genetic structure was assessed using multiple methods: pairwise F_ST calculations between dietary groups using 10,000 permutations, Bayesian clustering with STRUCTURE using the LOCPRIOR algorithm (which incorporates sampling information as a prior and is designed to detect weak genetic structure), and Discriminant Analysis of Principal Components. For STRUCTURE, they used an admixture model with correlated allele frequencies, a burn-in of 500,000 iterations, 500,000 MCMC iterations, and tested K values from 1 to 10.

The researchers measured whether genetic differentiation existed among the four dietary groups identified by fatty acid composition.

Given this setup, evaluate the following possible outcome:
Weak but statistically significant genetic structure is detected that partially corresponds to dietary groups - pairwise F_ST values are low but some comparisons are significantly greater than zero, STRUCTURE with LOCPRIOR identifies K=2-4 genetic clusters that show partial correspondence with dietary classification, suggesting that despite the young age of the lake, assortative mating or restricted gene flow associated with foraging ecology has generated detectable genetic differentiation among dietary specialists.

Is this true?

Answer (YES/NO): NO